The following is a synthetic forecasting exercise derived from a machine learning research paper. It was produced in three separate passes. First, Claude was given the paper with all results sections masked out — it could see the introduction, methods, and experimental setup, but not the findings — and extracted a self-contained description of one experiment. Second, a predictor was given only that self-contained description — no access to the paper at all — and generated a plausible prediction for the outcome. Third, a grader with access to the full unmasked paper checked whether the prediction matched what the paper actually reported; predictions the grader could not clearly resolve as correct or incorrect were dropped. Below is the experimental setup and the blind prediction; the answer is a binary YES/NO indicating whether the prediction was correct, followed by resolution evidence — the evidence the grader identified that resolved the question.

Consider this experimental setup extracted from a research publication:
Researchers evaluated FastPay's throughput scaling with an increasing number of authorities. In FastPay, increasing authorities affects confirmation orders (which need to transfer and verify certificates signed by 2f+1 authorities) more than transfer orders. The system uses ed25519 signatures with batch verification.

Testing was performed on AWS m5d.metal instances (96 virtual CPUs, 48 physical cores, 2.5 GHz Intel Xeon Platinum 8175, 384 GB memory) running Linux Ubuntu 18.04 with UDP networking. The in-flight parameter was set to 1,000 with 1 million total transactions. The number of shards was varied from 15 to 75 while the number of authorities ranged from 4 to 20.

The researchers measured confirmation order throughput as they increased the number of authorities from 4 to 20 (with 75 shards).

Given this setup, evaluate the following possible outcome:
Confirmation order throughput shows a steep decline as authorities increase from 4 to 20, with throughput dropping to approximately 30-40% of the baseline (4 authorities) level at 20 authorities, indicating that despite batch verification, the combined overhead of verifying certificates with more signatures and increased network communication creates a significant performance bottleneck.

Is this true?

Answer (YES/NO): NO